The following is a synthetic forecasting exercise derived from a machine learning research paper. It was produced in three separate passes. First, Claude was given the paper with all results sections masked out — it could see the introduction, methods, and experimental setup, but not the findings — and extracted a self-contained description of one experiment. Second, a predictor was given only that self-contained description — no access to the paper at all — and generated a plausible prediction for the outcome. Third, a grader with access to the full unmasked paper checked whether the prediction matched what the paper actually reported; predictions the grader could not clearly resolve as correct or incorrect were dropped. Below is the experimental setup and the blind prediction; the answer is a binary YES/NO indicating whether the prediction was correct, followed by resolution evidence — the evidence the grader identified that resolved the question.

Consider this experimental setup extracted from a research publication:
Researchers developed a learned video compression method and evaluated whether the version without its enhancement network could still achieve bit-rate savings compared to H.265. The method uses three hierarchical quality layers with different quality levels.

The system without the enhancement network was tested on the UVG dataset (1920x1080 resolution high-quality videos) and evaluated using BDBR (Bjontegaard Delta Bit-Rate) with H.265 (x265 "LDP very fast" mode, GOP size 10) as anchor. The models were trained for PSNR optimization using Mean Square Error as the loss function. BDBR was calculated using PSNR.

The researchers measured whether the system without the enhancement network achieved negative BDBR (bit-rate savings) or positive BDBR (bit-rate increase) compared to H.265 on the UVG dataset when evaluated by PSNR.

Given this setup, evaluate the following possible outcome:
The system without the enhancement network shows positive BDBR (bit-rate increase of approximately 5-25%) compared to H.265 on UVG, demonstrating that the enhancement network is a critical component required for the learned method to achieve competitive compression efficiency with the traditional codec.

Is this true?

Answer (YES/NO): YES